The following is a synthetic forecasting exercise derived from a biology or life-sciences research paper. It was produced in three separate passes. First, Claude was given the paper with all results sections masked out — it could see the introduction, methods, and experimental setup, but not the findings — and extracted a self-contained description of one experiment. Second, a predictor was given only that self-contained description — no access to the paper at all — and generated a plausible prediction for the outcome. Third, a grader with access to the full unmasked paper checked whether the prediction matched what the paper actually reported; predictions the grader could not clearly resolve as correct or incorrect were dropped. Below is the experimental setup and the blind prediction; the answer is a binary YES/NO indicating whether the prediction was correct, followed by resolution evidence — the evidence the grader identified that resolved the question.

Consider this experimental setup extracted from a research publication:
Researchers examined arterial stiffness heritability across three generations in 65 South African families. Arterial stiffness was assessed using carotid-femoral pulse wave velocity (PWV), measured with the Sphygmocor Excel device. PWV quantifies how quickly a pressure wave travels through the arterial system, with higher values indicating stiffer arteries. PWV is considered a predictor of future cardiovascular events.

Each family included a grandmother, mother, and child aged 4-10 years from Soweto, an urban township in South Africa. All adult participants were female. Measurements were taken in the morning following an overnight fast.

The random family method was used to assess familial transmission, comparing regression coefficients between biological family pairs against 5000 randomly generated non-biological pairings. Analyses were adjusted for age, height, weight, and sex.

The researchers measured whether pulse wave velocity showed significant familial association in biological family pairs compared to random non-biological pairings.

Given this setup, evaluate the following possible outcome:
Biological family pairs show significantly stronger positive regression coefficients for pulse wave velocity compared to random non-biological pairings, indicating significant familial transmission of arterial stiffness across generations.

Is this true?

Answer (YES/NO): NO